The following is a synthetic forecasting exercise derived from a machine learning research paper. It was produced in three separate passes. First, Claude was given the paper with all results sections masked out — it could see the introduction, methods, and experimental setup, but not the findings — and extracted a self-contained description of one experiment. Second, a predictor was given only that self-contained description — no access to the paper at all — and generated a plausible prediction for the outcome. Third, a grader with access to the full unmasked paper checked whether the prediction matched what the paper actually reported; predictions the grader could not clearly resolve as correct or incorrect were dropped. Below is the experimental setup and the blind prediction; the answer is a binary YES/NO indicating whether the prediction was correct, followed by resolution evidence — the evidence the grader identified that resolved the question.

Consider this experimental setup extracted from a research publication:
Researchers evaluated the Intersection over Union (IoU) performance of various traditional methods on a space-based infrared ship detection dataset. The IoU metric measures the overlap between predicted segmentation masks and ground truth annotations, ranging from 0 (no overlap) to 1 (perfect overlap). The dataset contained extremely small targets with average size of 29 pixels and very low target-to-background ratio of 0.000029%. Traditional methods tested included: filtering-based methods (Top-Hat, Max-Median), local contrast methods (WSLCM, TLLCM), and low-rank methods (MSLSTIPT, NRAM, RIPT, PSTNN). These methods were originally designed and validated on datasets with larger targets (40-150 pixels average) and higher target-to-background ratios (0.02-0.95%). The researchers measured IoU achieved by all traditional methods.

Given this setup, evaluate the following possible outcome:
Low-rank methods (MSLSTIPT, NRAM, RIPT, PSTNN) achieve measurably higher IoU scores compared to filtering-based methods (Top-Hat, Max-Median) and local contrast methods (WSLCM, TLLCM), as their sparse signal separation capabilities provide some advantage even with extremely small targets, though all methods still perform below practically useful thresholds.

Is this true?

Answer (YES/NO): NO